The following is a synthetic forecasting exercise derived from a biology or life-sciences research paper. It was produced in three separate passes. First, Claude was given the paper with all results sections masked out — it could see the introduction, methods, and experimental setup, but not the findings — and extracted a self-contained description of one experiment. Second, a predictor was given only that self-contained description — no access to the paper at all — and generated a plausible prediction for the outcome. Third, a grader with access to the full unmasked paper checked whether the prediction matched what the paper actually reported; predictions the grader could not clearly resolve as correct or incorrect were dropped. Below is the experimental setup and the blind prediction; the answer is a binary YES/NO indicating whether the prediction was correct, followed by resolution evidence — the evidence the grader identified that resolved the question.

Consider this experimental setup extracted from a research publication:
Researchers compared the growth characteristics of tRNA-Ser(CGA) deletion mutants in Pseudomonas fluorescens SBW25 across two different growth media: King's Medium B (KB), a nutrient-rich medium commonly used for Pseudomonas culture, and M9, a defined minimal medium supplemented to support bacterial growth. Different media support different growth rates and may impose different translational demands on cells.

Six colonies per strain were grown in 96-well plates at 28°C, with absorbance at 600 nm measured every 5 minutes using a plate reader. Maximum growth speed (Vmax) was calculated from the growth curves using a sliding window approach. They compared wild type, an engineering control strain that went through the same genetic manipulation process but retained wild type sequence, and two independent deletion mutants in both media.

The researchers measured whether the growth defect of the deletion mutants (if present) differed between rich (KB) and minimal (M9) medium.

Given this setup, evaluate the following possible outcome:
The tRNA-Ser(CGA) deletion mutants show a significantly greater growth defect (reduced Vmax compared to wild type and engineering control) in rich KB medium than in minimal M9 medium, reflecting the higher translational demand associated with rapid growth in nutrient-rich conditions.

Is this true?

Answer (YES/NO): YES